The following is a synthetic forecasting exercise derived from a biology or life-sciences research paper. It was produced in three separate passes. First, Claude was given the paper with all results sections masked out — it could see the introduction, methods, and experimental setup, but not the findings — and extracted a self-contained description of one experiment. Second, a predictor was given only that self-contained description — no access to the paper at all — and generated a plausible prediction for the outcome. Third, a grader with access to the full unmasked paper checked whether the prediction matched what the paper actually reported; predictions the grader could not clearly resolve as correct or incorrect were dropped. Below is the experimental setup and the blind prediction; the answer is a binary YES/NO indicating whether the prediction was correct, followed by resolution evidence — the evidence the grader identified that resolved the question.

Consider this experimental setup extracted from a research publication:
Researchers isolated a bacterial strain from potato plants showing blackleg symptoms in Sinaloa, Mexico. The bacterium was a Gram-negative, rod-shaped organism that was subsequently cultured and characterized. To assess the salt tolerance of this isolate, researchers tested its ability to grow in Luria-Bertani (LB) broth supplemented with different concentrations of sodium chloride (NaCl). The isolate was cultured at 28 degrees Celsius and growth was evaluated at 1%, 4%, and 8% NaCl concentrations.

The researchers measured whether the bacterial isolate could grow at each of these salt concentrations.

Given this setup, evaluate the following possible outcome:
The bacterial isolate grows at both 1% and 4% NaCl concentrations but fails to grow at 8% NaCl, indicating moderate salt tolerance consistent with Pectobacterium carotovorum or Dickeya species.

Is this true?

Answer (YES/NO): NO